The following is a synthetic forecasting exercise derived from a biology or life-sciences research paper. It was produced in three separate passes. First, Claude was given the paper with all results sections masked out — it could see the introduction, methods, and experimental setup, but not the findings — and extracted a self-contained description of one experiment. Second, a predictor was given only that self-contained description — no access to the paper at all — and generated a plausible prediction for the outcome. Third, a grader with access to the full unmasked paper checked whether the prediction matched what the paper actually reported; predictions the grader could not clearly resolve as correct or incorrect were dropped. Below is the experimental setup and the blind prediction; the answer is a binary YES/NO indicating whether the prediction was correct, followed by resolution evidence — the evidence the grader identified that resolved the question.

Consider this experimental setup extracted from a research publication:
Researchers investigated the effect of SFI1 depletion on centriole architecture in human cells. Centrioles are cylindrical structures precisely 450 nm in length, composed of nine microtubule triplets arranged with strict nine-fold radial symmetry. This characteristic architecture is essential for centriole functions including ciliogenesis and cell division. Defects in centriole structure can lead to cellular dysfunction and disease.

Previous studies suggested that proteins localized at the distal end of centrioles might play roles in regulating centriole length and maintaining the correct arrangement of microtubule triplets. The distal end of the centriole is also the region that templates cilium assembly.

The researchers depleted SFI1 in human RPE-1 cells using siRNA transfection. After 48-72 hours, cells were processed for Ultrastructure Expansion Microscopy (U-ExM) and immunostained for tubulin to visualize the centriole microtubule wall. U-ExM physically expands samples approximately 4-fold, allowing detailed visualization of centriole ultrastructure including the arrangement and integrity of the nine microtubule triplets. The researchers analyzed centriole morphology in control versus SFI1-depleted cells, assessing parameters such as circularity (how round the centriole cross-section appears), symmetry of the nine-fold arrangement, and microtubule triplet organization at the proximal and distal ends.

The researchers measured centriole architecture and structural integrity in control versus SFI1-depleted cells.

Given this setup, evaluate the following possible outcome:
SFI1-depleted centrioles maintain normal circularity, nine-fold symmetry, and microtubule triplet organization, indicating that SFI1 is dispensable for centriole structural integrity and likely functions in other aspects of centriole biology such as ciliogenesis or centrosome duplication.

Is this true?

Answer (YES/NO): NO